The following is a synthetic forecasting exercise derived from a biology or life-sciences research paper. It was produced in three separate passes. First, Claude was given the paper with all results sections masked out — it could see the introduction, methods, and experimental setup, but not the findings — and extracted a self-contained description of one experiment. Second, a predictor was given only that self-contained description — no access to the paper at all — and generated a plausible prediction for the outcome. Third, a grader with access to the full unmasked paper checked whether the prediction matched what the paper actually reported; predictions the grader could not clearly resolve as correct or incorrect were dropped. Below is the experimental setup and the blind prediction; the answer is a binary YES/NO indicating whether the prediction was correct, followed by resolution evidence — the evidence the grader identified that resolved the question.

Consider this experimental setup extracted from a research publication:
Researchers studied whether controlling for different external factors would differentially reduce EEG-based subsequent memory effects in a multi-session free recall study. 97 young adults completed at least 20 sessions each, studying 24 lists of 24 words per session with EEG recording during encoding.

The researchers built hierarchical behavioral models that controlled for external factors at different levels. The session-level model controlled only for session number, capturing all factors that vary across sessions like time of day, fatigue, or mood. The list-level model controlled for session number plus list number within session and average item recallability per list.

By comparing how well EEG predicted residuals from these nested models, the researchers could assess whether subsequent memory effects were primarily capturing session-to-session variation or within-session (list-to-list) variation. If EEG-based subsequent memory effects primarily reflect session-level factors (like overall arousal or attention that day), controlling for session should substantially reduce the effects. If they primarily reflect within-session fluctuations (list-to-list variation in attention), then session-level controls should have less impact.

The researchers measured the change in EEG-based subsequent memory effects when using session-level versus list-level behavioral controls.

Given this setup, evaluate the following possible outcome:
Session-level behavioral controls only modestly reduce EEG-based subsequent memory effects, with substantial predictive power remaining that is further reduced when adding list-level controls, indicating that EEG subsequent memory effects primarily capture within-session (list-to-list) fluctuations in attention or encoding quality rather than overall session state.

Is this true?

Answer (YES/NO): NO